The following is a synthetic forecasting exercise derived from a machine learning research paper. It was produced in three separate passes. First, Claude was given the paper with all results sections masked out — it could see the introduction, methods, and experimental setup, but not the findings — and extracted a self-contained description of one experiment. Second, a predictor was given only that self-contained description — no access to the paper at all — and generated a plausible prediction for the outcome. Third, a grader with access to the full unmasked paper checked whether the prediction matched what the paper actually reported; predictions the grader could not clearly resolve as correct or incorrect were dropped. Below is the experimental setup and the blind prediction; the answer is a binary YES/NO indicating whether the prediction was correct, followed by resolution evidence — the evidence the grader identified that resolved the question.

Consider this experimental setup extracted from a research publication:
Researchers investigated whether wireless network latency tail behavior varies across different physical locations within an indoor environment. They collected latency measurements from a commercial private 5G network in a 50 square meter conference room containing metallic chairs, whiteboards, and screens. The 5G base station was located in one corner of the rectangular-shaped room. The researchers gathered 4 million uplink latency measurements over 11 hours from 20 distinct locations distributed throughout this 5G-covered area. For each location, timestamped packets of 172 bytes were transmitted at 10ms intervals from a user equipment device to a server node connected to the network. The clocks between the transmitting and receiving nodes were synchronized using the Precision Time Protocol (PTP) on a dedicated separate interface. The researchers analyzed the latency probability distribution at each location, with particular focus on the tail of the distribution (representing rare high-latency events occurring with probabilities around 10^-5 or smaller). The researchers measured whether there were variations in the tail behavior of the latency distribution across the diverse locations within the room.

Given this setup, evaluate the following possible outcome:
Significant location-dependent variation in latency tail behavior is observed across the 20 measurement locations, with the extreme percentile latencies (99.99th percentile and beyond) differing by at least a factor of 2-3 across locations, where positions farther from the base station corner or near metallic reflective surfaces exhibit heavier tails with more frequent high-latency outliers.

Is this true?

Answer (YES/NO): NO